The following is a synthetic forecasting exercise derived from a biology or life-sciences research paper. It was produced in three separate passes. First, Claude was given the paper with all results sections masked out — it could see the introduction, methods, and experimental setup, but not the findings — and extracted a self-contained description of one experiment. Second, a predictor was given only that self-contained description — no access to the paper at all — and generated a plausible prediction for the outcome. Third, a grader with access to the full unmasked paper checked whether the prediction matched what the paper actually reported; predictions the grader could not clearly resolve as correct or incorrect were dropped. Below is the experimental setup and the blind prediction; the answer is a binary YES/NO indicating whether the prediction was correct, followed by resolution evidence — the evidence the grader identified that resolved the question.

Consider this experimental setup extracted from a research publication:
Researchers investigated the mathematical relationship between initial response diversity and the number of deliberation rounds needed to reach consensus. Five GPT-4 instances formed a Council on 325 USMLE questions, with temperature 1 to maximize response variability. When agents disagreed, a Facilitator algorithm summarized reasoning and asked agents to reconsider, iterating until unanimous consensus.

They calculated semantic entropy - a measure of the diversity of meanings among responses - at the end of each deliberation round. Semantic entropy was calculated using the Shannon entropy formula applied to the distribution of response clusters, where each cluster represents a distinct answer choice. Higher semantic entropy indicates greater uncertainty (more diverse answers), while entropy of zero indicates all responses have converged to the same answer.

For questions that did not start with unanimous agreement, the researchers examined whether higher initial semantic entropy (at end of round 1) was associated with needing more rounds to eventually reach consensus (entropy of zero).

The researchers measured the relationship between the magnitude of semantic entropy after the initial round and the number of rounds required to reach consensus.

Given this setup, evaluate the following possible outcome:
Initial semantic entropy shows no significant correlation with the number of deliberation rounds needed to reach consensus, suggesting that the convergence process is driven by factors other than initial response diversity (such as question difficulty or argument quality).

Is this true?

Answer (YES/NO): YES